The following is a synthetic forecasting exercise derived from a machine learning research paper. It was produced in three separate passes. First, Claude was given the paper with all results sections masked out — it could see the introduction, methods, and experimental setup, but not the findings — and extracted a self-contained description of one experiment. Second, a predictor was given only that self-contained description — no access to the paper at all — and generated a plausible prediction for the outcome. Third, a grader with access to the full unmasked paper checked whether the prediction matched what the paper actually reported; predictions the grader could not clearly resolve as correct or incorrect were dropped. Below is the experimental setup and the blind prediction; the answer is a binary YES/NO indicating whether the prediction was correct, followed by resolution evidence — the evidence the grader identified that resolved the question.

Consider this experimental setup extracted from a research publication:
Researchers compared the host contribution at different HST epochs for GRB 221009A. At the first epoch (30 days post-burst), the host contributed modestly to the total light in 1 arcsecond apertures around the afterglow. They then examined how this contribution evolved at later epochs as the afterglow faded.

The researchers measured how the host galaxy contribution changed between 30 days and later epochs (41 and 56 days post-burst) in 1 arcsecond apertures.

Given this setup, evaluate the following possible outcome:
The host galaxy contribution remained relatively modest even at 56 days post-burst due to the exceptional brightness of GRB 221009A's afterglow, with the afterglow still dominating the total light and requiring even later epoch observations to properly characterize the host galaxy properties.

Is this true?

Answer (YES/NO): NO